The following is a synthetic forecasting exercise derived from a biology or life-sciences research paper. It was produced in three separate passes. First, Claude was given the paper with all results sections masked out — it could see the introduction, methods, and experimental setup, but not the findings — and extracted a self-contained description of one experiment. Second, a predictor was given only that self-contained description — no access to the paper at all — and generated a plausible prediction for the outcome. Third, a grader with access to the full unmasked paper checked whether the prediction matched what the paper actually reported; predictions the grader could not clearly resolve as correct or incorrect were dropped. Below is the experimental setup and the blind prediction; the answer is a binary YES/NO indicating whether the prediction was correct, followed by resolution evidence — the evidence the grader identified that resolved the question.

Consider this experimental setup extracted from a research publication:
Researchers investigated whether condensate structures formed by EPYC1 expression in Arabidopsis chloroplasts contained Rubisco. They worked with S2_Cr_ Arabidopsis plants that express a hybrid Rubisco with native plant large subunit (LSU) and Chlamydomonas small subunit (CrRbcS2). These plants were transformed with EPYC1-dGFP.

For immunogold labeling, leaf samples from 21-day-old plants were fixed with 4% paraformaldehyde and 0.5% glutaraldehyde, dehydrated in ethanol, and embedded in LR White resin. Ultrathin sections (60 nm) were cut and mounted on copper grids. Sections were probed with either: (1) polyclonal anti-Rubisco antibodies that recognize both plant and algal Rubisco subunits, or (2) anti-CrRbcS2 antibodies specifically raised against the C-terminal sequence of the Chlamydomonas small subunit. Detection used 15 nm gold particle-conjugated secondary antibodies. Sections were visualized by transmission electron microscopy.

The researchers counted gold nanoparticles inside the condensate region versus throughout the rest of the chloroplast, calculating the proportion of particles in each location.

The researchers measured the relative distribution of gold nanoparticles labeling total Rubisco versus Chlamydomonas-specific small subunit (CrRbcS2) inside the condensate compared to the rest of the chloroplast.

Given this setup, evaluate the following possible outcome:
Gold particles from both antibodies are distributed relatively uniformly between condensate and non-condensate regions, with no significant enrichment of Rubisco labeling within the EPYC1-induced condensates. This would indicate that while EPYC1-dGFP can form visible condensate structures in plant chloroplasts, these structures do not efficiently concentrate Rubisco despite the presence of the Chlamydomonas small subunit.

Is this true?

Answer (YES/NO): NO